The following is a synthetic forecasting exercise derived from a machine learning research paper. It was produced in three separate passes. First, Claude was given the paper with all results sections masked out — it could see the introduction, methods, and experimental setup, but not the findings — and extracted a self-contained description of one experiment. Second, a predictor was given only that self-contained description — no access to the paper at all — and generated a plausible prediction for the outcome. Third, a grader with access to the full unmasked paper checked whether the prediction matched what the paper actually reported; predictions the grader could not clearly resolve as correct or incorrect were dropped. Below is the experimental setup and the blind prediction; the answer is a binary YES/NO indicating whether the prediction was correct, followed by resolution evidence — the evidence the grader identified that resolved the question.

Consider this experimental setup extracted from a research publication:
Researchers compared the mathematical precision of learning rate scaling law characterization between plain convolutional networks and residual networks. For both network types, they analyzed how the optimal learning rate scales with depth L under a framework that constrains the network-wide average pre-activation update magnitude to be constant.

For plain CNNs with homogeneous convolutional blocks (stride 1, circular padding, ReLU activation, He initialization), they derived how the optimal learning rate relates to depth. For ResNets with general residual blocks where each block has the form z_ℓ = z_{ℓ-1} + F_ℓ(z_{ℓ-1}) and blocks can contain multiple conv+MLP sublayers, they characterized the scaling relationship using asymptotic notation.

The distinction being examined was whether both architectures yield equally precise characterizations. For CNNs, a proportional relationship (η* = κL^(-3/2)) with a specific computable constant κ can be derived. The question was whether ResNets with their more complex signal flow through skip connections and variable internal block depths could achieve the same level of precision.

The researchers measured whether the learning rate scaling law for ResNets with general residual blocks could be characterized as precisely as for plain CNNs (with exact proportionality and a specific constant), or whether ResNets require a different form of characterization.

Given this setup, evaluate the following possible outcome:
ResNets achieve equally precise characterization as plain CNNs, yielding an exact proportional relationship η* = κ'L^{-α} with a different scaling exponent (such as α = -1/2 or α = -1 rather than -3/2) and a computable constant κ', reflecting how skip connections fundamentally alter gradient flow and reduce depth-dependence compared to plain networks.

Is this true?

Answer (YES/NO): NO